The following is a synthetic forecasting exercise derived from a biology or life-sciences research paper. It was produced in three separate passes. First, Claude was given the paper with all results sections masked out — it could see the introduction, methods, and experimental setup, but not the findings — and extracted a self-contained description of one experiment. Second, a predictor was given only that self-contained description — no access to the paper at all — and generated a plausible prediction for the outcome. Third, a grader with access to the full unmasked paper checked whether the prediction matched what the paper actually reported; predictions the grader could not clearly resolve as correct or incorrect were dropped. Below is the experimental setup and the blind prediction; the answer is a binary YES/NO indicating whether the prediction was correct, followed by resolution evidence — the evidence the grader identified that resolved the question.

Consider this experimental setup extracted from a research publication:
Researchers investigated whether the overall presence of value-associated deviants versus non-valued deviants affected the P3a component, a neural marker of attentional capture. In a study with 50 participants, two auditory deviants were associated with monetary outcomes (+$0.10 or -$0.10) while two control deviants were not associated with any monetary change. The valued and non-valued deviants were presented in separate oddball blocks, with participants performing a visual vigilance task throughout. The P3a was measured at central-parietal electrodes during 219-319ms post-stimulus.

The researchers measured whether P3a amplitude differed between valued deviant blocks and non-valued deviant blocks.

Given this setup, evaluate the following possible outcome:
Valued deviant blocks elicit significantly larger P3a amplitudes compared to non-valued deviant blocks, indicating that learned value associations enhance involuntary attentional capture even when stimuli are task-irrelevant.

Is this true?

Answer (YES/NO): NO